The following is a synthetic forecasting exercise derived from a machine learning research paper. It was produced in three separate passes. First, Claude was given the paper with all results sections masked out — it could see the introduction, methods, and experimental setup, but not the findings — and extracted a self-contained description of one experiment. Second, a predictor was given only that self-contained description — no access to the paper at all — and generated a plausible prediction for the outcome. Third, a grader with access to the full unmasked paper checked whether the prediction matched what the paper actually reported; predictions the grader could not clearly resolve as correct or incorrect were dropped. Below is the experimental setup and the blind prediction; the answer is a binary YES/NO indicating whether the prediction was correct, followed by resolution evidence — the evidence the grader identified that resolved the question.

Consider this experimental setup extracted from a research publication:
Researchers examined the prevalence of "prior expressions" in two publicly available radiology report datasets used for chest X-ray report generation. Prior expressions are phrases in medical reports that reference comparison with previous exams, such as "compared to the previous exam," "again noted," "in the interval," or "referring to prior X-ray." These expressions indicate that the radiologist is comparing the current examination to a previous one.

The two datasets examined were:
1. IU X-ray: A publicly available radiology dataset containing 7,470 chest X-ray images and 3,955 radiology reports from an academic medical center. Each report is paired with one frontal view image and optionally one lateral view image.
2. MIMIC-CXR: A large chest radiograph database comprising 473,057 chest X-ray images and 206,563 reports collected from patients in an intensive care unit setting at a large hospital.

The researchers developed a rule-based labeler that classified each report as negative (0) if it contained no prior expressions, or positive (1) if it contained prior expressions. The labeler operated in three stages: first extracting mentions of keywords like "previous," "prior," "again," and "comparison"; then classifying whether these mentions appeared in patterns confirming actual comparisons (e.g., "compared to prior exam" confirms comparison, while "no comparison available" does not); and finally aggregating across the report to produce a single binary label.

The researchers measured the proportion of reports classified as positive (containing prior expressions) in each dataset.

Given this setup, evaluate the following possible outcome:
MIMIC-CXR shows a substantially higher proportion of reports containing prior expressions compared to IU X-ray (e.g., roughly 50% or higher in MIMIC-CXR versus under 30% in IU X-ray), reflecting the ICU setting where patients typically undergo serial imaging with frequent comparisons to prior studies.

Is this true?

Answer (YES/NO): NO